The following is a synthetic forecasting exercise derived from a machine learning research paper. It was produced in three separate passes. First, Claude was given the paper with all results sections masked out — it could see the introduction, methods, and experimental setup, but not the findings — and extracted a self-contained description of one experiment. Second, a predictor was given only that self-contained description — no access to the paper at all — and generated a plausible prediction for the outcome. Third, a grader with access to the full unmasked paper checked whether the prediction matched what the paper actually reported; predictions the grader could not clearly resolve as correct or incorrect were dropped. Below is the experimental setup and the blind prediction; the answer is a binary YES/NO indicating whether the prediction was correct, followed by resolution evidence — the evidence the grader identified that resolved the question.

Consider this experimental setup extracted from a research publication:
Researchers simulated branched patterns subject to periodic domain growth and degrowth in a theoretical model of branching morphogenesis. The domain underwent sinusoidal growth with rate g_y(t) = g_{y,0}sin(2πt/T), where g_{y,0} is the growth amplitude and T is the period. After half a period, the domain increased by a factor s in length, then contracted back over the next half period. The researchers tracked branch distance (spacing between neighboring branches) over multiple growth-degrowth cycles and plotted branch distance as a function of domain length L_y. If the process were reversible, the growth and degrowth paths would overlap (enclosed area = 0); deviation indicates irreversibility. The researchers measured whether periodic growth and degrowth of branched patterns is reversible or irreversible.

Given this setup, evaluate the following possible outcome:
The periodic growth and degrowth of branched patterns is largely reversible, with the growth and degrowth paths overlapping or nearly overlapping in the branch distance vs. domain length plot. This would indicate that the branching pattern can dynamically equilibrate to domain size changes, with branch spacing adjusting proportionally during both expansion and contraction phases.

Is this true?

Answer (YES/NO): NO